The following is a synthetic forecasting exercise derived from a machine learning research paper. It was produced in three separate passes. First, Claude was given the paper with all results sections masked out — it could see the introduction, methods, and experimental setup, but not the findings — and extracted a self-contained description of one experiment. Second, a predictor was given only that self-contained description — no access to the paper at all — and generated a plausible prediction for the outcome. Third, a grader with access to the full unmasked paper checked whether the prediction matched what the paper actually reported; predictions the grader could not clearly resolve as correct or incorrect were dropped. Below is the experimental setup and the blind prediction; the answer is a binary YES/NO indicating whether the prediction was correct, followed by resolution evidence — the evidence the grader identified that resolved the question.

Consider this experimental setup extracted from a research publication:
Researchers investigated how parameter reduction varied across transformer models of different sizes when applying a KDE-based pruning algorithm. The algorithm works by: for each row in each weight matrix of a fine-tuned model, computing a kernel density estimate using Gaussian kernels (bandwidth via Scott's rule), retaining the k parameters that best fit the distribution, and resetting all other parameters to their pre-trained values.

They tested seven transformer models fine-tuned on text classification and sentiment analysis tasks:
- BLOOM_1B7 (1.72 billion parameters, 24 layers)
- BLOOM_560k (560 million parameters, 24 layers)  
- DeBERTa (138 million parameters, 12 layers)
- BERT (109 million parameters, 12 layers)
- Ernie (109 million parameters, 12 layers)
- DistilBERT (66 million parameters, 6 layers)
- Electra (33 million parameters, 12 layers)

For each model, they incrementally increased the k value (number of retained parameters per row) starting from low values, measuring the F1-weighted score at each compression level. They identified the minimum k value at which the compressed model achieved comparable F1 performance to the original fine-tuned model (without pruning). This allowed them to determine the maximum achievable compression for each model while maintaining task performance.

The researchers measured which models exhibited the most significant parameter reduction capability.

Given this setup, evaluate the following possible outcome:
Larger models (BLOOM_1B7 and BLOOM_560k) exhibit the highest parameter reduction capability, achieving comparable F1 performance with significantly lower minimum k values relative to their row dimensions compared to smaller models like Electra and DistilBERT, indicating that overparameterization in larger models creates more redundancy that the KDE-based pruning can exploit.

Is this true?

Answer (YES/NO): NO